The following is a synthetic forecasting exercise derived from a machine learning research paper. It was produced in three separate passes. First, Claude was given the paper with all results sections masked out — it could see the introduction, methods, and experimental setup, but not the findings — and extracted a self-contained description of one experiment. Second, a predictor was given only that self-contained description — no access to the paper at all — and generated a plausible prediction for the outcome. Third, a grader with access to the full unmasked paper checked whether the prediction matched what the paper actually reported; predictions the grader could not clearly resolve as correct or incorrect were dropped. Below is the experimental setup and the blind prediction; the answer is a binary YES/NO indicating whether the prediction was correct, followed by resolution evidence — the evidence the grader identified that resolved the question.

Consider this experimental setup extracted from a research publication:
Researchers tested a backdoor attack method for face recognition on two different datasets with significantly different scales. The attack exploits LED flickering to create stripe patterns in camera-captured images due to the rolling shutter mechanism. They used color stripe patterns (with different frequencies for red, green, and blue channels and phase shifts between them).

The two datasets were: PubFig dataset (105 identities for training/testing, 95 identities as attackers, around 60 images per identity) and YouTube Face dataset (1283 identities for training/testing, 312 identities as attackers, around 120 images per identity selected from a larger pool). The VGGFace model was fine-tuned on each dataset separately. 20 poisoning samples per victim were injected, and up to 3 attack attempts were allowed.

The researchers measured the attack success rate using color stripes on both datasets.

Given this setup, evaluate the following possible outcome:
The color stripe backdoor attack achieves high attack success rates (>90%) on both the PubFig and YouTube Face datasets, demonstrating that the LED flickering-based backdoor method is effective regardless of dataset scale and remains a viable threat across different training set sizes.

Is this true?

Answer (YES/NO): NO